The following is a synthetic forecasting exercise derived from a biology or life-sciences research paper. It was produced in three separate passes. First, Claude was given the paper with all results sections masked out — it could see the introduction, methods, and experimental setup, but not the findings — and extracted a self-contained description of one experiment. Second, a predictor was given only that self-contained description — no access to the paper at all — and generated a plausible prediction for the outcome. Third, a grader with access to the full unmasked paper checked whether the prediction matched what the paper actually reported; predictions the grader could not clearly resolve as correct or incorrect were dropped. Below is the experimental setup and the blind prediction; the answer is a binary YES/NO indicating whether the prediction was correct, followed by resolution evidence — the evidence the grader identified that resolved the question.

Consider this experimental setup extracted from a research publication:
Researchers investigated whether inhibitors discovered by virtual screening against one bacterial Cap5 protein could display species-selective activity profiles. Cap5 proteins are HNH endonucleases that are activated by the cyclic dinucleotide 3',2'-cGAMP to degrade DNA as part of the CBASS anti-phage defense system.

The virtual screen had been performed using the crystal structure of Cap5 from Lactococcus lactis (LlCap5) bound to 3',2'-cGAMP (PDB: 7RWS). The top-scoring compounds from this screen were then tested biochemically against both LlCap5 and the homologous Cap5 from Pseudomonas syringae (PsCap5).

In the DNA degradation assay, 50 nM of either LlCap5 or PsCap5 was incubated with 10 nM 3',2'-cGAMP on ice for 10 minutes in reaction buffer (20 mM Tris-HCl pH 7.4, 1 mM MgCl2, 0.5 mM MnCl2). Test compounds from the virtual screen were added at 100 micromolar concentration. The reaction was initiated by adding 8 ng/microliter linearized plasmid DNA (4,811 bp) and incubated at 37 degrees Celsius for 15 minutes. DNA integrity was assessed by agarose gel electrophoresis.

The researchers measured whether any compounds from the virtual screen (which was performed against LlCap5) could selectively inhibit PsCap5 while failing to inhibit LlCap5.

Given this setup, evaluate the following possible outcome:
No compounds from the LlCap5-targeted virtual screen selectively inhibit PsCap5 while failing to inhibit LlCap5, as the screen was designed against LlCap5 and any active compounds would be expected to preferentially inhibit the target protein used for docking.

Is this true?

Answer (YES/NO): NO